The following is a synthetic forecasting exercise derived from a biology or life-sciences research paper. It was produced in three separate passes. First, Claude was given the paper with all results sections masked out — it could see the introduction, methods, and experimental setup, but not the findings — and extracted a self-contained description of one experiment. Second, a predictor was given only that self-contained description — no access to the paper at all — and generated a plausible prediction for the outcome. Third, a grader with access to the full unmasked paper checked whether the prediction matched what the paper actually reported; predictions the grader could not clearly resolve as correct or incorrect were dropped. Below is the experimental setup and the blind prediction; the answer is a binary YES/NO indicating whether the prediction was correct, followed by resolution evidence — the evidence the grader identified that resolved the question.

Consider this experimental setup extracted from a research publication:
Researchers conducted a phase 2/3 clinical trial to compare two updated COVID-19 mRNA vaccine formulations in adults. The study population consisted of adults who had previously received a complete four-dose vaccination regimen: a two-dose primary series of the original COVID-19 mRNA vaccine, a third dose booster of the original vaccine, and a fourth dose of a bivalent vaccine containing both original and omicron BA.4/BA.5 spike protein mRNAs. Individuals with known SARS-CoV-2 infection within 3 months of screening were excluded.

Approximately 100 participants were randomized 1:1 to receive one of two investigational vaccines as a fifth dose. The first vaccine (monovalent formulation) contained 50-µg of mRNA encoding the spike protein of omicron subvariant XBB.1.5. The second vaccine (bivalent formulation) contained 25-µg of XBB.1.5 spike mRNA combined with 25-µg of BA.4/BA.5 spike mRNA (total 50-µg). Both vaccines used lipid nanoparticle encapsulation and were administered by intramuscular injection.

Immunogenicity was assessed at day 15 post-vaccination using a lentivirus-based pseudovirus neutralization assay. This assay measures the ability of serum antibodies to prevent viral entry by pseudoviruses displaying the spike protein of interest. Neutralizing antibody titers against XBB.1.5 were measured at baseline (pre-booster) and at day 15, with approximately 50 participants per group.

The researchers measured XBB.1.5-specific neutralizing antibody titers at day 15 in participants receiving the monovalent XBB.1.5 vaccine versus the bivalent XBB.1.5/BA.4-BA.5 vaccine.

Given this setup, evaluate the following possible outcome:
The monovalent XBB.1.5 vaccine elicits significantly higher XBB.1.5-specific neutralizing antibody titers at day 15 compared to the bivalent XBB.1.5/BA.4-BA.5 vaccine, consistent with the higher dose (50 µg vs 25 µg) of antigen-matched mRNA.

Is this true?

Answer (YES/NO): NO